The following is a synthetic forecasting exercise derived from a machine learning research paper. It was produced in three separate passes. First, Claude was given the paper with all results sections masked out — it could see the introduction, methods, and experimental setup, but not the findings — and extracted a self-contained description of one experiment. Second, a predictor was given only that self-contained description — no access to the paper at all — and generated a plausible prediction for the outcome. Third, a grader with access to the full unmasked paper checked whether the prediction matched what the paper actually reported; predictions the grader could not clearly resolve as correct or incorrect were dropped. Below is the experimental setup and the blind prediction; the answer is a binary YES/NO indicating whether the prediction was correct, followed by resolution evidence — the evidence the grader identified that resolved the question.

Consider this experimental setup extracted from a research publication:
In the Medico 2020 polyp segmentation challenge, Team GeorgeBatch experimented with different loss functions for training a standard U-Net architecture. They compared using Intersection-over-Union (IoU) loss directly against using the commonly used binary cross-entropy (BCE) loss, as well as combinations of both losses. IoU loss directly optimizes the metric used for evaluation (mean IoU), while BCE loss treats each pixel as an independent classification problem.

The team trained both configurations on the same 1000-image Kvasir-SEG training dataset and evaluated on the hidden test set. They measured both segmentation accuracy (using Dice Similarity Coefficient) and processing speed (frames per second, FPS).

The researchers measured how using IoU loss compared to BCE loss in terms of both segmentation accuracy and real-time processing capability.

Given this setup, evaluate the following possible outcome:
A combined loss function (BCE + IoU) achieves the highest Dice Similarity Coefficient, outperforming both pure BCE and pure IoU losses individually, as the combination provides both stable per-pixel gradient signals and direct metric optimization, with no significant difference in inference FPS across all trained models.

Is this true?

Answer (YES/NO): NO